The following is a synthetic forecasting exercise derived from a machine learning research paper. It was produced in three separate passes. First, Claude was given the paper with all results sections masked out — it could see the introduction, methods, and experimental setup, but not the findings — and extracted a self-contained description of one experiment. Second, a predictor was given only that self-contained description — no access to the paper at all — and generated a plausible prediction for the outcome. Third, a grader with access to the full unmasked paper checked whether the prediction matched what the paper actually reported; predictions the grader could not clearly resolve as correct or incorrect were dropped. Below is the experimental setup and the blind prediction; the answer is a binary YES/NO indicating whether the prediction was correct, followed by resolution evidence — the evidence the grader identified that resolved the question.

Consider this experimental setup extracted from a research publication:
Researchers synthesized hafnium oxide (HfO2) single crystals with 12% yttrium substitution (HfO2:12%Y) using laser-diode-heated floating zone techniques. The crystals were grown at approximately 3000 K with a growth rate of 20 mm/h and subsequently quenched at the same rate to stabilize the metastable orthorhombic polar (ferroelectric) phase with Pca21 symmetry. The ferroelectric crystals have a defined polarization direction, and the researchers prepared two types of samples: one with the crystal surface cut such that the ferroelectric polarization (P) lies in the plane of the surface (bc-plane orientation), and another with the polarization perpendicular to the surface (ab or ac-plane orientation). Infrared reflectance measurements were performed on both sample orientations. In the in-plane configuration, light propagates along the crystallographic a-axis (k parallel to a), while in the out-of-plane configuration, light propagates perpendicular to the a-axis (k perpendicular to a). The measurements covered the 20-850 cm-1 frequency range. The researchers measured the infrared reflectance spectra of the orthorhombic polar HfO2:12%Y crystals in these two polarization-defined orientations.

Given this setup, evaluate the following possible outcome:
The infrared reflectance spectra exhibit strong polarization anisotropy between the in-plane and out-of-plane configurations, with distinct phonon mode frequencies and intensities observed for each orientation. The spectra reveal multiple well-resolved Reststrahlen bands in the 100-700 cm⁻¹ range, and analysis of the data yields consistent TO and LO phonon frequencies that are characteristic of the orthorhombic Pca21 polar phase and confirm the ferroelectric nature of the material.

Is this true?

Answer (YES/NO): NO